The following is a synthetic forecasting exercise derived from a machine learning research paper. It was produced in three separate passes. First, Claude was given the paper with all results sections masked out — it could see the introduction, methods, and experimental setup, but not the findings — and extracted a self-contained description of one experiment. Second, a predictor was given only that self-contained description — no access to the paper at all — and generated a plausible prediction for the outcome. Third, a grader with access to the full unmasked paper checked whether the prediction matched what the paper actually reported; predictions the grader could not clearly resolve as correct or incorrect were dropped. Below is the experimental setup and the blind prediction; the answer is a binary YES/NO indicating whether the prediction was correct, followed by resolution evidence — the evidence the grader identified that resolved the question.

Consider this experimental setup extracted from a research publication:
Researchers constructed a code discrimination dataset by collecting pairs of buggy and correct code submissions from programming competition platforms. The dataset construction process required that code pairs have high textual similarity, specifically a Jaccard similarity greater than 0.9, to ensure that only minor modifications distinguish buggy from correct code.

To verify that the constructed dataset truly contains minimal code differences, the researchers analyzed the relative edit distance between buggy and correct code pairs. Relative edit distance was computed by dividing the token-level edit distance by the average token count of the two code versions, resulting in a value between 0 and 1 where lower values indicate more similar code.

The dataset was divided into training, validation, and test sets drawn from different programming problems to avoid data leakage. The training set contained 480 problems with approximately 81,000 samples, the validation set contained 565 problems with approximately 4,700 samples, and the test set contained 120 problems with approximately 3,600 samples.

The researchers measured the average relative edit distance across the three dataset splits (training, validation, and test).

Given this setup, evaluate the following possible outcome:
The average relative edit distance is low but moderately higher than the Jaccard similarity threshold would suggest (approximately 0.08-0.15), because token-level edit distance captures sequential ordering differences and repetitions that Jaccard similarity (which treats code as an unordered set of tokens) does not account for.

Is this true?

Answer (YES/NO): YES